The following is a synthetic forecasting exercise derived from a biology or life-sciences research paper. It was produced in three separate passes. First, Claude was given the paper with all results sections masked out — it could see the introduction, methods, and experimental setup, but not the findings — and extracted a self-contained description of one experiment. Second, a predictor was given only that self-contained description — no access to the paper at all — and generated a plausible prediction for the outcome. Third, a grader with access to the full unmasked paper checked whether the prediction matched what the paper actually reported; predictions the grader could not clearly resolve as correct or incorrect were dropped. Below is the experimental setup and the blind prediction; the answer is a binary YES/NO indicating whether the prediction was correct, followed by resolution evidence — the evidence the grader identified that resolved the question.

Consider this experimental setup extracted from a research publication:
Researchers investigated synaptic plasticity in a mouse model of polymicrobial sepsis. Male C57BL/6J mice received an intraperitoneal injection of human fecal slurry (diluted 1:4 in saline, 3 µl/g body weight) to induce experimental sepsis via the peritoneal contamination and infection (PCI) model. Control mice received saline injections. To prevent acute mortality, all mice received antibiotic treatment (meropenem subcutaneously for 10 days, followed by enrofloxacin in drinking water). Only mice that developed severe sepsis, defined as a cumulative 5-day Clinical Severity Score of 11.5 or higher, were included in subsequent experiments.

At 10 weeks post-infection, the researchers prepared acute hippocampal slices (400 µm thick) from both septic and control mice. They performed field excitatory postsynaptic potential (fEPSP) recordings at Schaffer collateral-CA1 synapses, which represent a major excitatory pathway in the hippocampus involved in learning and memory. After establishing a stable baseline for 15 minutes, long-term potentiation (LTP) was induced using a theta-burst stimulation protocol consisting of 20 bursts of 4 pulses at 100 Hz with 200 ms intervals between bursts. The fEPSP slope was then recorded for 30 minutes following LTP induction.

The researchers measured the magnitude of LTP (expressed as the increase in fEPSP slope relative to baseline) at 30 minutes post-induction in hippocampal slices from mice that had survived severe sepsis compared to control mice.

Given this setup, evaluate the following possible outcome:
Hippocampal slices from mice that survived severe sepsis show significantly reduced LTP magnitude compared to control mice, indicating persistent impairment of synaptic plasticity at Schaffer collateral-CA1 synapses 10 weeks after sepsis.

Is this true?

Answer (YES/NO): YES